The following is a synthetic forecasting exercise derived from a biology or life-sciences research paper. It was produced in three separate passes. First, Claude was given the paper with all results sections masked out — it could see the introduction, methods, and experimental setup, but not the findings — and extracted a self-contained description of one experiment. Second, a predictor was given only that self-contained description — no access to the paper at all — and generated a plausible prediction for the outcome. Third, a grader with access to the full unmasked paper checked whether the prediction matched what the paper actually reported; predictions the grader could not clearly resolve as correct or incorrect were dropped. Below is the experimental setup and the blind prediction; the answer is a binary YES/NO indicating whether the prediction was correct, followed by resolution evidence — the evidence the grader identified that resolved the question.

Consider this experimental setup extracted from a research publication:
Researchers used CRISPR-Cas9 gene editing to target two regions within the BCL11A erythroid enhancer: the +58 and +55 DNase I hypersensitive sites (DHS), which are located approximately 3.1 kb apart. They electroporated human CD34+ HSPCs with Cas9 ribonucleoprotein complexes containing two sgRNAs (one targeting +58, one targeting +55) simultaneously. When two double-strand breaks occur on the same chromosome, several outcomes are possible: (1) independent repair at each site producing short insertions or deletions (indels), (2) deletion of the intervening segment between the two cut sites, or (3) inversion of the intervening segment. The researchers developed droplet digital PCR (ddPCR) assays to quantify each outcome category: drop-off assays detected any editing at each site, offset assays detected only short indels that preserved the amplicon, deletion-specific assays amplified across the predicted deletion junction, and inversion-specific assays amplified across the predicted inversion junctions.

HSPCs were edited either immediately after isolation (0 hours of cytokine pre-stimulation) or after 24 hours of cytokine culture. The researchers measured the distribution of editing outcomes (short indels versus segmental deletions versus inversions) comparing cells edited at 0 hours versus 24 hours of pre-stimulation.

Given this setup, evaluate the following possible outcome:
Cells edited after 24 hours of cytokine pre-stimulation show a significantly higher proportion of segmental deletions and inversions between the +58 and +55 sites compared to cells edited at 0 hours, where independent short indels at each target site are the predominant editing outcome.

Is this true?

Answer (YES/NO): NO